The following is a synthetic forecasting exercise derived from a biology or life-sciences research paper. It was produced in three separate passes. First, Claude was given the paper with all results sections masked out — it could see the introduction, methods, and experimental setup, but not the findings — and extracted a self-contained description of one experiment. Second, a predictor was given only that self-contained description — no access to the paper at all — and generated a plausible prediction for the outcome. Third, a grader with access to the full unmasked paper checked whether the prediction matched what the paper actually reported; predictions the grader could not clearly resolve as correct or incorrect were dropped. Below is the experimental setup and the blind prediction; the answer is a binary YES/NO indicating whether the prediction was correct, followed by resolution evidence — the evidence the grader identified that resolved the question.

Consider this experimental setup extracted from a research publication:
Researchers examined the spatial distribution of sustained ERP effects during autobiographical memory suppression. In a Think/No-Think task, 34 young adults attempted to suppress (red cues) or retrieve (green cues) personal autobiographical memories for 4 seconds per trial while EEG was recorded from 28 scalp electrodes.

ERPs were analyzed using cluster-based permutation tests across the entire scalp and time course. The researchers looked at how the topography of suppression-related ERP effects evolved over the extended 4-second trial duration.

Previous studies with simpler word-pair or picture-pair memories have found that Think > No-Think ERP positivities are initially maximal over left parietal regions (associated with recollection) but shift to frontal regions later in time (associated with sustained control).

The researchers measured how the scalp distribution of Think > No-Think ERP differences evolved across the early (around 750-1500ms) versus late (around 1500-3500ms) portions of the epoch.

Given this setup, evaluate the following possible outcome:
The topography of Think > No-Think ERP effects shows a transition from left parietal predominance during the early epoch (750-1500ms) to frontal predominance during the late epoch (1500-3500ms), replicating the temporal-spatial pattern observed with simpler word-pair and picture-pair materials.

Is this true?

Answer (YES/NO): YES